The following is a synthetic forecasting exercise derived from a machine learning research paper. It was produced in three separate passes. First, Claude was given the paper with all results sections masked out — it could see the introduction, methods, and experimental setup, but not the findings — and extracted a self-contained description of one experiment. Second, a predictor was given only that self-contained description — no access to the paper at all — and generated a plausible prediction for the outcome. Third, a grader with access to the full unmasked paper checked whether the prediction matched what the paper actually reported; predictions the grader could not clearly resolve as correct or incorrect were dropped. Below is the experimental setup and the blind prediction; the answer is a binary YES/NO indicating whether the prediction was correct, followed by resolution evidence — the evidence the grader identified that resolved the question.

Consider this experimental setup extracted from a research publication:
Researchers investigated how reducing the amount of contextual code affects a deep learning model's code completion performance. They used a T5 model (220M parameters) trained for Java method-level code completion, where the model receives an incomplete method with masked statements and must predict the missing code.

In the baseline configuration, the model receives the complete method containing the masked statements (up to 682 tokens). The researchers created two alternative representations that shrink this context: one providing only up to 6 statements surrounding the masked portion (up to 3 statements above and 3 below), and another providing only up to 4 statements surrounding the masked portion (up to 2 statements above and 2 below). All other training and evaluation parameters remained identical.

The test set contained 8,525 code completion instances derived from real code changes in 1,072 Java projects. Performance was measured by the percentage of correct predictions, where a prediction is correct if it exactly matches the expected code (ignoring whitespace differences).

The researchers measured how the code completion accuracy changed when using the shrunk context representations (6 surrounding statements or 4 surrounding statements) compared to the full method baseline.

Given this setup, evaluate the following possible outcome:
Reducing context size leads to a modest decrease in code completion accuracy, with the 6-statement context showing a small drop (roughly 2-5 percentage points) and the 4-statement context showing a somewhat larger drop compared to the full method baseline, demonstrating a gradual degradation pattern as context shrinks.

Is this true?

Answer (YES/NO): NO